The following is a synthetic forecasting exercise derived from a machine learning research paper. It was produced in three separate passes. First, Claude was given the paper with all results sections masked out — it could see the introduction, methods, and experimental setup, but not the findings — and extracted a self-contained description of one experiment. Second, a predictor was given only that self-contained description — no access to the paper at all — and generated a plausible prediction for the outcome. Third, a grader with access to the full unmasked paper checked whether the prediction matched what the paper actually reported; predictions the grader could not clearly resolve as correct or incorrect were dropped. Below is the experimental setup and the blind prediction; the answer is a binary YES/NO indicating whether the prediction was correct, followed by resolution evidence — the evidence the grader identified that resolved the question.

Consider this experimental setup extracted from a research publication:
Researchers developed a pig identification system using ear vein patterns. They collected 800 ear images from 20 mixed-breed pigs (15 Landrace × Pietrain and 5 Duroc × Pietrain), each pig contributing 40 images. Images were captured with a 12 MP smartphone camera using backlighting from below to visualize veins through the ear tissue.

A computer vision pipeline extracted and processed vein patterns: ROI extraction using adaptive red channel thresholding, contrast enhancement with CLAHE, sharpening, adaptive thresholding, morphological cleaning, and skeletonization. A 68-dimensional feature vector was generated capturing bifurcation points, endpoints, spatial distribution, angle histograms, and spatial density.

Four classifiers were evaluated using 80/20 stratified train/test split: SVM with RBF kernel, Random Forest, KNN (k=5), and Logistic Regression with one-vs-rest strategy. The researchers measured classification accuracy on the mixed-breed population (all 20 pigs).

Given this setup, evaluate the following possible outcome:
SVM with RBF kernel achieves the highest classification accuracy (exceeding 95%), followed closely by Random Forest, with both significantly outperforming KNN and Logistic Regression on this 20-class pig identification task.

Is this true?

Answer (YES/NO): NO